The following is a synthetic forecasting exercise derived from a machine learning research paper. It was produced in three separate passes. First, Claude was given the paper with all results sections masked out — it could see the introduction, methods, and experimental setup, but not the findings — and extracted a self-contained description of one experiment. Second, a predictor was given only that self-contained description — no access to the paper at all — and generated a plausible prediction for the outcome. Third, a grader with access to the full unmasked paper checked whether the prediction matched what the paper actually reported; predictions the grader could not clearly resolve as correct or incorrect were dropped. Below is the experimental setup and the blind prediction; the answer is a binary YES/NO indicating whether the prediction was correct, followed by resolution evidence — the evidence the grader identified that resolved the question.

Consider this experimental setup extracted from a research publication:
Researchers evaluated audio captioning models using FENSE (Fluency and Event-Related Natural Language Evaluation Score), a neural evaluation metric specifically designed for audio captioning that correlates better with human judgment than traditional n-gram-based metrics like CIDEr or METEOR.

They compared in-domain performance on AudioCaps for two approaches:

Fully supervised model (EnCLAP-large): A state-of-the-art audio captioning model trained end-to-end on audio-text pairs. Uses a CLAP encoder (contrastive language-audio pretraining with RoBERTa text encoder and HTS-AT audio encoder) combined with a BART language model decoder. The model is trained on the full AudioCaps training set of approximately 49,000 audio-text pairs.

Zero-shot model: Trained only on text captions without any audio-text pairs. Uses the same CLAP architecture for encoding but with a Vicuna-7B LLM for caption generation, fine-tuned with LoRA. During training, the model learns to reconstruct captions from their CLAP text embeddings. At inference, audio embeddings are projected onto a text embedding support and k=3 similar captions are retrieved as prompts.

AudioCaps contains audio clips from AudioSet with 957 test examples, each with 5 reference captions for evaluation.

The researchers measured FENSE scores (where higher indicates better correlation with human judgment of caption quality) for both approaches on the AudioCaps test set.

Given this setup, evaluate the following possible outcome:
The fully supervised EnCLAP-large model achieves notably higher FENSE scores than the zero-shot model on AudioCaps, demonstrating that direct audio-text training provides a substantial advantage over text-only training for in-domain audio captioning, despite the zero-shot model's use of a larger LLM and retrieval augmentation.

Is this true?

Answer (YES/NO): NO